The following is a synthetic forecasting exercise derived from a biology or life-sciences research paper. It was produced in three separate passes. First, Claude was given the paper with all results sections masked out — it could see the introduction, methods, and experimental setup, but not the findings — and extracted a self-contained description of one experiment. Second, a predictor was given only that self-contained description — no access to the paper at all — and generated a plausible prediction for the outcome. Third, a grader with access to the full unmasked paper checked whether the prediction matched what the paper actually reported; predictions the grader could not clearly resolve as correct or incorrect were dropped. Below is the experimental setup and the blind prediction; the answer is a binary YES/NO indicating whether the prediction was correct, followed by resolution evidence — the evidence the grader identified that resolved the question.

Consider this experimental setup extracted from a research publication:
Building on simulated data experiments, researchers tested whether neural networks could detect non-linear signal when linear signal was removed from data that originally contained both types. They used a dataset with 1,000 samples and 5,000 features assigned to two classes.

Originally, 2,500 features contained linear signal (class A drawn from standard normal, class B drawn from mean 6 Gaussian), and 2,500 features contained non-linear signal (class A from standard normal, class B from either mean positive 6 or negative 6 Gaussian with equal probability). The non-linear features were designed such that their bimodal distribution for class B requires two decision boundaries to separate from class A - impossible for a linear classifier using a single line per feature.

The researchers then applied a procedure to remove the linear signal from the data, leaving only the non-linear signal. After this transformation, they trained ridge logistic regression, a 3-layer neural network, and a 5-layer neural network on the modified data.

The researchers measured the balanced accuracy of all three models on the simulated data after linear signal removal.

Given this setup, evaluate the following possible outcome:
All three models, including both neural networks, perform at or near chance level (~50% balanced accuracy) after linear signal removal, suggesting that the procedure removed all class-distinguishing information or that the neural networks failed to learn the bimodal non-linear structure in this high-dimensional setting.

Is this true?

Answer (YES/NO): NO